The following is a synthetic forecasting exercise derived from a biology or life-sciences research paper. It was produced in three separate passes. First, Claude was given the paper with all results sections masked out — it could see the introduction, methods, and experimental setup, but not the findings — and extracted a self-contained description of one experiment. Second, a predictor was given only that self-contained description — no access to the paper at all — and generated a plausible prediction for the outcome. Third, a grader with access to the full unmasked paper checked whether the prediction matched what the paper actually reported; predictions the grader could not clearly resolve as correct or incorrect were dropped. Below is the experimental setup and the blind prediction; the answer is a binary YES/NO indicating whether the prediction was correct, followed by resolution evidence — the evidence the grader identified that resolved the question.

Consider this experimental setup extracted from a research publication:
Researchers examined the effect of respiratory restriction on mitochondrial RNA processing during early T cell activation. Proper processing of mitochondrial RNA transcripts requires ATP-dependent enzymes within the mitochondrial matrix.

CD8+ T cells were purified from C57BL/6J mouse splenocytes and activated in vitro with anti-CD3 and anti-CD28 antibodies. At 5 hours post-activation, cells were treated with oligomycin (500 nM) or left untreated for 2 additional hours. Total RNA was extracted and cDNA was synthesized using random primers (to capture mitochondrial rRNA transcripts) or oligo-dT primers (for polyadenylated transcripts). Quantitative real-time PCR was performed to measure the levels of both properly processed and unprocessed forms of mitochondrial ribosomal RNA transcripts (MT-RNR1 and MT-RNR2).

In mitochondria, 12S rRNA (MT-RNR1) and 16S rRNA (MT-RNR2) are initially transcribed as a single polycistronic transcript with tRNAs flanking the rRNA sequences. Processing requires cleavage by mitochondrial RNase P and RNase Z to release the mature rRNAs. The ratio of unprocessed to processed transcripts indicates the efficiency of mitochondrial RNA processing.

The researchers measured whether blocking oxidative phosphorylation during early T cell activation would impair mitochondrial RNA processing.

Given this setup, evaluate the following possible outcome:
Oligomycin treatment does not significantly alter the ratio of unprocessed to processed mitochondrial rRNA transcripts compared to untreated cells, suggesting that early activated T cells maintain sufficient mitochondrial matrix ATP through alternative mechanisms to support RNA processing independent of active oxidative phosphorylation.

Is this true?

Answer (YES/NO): NO